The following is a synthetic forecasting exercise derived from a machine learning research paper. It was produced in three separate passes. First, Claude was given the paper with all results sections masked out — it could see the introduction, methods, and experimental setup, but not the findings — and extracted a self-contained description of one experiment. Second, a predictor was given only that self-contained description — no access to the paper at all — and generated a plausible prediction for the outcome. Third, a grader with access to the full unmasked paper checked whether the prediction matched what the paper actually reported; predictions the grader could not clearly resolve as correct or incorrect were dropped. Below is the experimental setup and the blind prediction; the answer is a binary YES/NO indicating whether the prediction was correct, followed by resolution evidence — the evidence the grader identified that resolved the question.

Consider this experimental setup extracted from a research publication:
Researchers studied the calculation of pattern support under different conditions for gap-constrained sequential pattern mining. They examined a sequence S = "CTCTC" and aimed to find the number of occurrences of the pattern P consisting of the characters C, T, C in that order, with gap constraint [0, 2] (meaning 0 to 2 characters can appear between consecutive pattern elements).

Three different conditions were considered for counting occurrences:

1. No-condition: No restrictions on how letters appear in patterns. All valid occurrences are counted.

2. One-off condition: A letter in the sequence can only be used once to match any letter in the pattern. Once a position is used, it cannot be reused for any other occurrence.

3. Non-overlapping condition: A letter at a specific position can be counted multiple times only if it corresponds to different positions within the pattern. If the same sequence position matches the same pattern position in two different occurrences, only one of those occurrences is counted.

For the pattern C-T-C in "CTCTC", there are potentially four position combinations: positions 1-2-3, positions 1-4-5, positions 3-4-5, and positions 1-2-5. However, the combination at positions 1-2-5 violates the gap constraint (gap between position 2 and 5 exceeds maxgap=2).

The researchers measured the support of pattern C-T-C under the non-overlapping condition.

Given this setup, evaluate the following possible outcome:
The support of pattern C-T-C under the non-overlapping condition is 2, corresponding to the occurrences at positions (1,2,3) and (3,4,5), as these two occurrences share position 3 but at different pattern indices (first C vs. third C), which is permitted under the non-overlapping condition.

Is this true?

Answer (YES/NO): YES